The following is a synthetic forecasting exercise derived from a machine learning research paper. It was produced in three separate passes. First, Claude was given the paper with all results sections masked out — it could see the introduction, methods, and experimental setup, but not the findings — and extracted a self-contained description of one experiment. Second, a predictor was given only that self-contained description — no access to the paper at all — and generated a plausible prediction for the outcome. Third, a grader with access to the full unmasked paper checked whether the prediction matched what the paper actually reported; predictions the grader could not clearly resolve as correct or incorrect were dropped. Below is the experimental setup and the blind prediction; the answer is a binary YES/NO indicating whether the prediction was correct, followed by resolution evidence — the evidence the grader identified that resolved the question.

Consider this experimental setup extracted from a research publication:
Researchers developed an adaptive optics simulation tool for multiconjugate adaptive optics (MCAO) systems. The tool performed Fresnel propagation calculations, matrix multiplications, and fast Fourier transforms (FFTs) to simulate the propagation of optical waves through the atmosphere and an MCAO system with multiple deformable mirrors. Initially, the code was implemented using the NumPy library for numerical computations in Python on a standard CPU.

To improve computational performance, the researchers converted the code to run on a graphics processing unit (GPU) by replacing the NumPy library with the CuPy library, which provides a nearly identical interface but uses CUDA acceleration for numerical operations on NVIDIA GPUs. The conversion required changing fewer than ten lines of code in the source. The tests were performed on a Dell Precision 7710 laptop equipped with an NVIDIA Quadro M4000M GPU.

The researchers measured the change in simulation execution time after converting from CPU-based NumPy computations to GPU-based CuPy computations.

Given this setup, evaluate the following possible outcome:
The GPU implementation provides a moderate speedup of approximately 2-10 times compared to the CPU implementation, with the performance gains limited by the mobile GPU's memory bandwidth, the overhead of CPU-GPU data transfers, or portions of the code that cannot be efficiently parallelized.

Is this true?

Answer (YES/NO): NO